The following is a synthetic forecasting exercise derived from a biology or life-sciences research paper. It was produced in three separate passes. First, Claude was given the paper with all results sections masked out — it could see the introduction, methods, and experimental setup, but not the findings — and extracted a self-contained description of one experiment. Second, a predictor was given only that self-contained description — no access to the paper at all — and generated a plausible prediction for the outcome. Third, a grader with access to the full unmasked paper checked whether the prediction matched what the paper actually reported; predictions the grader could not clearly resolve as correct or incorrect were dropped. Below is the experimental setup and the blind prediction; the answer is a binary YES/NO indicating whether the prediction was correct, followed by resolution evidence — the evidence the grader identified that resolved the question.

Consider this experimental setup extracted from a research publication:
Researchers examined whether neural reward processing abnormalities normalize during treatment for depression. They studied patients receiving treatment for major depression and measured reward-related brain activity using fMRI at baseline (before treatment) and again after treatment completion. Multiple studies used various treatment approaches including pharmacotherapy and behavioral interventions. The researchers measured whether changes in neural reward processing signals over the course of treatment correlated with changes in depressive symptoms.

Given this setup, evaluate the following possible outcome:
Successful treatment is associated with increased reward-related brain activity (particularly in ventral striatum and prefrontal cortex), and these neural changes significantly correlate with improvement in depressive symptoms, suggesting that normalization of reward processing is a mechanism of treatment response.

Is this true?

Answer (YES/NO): YES